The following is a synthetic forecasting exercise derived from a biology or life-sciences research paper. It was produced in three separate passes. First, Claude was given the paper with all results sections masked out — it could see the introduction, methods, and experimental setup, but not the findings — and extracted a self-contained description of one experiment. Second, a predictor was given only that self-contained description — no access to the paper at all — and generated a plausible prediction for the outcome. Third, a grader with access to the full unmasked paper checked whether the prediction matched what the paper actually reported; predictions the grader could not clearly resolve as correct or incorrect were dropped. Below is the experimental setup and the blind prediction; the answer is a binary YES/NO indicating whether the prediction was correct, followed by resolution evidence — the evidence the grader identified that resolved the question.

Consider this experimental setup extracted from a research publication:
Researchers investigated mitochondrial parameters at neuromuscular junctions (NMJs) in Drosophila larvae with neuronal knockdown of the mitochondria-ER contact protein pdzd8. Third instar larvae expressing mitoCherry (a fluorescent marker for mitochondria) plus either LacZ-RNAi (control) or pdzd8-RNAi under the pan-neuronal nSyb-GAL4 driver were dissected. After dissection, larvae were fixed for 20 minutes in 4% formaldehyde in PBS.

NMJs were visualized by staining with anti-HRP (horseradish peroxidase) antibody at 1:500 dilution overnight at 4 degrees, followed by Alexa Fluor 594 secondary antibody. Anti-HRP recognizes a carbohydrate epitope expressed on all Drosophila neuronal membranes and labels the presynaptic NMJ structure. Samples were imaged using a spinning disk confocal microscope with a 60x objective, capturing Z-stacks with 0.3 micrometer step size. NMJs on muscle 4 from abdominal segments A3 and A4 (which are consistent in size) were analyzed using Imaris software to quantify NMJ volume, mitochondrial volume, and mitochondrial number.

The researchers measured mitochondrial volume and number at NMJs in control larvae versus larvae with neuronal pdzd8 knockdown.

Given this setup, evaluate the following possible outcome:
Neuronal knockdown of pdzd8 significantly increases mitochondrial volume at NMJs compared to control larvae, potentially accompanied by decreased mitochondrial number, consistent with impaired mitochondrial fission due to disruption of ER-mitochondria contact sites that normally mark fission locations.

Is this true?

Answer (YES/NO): NO